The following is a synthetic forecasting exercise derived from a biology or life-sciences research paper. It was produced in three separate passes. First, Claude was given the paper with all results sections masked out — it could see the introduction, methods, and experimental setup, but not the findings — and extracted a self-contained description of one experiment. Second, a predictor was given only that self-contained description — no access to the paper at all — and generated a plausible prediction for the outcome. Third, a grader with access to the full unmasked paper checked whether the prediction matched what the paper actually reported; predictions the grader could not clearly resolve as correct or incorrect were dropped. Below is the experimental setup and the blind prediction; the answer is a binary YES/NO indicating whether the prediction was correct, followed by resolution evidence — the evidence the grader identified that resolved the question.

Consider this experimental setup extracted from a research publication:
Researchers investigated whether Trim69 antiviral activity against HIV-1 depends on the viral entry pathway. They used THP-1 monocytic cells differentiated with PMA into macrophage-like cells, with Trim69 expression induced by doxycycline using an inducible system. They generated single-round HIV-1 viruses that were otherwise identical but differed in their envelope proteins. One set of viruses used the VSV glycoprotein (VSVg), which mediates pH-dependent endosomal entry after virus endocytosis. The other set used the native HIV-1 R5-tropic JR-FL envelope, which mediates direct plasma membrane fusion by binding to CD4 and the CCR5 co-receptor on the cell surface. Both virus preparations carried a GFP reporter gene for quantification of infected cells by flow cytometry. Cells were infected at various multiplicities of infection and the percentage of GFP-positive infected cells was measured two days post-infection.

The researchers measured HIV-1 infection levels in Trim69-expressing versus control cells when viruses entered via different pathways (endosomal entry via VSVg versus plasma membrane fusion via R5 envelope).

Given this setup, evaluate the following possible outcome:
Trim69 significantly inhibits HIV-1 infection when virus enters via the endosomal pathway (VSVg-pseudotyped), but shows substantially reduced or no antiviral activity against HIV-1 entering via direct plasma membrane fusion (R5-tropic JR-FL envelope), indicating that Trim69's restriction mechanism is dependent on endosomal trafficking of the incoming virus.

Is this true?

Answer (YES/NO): NO